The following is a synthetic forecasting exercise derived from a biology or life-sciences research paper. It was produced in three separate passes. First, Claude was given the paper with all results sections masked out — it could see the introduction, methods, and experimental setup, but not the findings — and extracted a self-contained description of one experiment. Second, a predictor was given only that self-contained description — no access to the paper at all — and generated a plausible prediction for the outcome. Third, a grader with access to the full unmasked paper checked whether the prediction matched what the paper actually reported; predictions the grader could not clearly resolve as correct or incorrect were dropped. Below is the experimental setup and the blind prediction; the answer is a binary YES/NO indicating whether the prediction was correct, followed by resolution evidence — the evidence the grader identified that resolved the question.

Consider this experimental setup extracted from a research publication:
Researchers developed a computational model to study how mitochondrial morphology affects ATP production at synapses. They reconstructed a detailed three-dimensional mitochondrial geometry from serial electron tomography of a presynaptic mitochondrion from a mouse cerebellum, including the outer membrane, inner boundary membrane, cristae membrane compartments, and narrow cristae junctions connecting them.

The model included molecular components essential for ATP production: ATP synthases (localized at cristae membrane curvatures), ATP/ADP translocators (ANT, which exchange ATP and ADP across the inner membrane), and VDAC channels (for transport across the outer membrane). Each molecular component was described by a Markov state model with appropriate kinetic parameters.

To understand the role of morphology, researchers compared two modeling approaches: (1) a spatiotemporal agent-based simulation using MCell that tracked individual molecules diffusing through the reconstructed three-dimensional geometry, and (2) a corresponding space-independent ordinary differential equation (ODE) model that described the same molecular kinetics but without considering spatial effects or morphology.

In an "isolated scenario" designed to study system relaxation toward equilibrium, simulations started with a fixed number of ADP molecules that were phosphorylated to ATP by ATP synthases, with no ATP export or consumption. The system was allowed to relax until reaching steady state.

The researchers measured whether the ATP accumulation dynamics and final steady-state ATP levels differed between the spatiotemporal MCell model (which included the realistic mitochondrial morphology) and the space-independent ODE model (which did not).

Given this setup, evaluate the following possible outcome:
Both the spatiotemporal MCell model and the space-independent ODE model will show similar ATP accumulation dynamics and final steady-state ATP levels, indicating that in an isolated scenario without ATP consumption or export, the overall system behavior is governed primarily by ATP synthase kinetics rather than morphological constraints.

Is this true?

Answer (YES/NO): YES